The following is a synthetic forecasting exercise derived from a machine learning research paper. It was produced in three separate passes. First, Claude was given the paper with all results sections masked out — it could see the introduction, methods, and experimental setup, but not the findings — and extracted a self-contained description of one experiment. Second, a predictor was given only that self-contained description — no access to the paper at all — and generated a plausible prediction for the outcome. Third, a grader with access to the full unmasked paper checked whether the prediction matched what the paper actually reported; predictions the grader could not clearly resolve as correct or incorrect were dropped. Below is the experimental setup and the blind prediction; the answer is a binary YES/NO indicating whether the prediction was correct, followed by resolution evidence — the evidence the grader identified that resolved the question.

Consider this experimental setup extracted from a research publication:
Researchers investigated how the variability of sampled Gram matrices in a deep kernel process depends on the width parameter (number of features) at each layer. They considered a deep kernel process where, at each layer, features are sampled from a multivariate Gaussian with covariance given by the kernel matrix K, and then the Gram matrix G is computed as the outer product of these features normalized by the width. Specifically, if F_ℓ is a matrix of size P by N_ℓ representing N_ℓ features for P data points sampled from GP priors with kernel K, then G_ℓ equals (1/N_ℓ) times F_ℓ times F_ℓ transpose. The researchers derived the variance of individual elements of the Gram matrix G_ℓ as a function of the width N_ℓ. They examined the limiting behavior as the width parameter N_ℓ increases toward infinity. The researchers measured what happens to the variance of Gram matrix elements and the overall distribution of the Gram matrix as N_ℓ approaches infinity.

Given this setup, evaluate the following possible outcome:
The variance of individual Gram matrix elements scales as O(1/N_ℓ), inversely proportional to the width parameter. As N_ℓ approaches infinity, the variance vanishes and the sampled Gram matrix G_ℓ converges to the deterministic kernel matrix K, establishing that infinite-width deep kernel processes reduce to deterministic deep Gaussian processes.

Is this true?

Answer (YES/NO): YES